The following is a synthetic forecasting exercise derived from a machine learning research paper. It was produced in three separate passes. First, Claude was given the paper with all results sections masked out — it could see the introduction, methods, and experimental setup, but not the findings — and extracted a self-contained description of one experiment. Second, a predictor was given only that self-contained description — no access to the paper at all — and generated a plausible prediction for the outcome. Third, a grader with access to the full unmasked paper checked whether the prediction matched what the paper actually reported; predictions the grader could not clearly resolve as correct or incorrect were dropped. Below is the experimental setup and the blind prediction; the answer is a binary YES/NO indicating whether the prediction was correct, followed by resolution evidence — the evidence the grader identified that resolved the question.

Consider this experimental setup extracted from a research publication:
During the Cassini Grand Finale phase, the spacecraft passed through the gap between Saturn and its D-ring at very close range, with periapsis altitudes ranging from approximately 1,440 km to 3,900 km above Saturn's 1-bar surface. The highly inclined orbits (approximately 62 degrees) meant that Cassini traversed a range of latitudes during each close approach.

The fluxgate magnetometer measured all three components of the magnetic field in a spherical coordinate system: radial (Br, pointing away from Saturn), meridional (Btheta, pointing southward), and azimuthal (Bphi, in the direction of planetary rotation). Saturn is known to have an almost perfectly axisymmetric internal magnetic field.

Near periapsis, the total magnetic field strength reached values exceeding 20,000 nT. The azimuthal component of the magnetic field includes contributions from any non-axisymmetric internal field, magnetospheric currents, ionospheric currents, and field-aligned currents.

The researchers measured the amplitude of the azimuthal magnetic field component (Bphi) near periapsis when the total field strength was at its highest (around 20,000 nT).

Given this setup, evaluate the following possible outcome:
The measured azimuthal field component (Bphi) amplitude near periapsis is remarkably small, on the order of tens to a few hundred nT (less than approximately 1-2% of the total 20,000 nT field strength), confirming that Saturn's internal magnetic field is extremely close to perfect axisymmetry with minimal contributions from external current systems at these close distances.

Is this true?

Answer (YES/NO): YES